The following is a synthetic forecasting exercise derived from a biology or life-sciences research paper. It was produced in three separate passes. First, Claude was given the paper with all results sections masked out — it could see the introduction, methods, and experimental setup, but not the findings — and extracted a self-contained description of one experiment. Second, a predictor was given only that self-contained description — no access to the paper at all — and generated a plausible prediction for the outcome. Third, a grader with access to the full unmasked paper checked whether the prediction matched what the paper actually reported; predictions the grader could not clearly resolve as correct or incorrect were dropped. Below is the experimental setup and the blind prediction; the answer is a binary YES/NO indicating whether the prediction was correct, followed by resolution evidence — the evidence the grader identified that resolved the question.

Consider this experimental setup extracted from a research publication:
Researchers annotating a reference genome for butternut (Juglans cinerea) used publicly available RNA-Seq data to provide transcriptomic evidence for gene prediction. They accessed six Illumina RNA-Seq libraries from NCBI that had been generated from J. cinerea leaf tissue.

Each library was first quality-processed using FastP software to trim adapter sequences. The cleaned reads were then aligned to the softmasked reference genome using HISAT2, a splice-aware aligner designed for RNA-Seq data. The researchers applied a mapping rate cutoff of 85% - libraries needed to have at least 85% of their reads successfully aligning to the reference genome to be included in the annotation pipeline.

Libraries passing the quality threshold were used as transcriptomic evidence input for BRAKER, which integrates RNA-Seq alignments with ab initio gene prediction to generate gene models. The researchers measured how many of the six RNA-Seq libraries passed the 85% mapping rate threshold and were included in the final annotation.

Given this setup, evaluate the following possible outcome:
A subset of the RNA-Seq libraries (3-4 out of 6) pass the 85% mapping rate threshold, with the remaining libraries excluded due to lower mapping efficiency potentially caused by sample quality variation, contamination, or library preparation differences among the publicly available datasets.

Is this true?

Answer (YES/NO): YES